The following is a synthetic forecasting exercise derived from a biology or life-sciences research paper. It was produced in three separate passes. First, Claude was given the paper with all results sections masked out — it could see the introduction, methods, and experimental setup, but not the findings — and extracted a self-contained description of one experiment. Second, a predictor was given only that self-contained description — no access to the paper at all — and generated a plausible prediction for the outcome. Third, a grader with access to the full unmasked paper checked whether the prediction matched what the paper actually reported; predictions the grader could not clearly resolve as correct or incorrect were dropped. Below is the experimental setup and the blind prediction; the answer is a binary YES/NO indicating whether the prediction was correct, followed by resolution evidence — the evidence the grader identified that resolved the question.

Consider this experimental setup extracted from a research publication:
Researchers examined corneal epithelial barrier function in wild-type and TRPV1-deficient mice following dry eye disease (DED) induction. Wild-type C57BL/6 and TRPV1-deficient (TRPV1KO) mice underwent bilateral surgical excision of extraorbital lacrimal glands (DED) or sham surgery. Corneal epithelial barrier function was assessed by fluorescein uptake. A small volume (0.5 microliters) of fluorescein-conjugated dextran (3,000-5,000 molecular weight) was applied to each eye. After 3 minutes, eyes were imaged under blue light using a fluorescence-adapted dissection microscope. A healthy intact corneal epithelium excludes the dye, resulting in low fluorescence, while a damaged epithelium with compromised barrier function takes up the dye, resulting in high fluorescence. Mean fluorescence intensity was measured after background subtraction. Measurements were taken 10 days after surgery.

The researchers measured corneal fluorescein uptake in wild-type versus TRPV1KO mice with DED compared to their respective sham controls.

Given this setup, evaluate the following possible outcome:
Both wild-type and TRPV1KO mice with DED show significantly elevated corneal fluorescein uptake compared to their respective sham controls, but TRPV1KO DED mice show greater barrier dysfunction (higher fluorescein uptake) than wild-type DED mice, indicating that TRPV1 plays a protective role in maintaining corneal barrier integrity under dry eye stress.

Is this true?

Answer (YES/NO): NO